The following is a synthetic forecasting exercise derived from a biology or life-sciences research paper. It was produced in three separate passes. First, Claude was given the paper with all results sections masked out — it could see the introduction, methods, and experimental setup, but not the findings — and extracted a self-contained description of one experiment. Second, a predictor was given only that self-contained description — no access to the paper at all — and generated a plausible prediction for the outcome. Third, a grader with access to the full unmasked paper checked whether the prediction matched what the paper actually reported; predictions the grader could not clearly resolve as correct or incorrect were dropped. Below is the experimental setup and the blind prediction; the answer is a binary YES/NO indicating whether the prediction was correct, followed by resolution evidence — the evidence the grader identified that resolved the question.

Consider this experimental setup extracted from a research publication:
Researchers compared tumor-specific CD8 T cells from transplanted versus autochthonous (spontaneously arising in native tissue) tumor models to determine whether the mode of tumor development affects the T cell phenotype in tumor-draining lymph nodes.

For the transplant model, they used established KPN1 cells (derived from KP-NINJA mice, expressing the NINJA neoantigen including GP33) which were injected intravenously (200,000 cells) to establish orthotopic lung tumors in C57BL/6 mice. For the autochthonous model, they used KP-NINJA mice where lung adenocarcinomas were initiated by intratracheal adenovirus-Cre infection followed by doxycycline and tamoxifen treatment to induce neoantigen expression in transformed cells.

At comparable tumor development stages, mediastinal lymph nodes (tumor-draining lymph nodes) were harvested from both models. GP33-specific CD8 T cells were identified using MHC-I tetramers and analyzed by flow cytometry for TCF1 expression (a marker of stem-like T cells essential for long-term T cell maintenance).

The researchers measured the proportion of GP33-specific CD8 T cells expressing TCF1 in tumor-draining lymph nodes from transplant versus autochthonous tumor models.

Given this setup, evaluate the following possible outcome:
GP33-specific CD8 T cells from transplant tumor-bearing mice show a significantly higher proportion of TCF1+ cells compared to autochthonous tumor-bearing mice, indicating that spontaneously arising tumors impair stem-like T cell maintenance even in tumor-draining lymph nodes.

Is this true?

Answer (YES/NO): NO